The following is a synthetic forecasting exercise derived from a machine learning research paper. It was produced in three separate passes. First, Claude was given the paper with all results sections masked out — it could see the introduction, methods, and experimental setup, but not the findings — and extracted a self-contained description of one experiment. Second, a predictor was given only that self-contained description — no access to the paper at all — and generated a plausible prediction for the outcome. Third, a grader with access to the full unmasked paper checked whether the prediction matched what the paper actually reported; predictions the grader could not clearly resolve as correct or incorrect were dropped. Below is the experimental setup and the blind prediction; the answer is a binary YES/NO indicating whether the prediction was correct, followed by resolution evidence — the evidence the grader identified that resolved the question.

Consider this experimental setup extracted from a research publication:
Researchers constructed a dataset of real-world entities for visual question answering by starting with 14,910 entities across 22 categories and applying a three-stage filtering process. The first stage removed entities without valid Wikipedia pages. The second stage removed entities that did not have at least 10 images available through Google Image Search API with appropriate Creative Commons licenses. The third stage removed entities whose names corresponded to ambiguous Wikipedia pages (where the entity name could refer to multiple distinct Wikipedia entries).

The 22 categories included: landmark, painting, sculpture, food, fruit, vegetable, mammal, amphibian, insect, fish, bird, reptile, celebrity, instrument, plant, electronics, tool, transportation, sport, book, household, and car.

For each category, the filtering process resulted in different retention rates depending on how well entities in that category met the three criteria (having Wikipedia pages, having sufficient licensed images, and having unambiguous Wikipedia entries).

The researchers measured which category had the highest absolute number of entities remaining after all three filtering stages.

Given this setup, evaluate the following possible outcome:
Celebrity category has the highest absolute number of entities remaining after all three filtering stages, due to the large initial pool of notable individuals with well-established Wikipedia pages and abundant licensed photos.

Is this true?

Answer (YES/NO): NO